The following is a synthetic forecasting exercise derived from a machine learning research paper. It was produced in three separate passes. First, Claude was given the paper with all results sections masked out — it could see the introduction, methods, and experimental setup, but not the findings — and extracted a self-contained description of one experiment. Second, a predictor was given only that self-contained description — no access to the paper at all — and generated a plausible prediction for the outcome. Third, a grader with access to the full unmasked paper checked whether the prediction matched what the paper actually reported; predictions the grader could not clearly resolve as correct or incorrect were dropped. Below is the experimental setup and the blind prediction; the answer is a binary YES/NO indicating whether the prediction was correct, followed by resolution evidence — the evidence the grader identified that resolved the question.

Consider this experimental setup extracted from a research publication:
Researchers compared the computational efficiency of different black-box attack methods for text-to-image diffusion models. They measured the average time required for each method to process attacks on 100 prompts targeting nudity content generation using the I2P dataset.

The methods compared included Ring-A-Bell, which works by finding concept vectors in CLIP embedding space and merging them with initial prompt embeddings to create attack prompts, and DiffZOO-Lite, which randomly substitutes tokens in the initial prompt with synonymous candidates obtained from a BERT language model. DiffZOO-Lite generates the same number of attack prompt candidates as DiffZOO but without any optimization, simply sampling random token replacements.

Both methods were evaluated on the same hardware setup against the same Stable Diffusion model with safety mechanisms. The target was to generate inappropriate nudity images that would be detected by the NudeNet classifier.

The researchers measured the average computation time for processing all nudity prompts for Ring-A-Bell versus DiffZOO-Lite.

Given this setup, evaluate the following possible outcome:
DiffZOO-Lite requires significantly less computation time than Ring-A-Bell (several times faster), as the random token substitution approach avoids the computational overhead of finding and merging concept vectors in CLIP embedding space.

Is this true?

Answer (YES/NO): YES